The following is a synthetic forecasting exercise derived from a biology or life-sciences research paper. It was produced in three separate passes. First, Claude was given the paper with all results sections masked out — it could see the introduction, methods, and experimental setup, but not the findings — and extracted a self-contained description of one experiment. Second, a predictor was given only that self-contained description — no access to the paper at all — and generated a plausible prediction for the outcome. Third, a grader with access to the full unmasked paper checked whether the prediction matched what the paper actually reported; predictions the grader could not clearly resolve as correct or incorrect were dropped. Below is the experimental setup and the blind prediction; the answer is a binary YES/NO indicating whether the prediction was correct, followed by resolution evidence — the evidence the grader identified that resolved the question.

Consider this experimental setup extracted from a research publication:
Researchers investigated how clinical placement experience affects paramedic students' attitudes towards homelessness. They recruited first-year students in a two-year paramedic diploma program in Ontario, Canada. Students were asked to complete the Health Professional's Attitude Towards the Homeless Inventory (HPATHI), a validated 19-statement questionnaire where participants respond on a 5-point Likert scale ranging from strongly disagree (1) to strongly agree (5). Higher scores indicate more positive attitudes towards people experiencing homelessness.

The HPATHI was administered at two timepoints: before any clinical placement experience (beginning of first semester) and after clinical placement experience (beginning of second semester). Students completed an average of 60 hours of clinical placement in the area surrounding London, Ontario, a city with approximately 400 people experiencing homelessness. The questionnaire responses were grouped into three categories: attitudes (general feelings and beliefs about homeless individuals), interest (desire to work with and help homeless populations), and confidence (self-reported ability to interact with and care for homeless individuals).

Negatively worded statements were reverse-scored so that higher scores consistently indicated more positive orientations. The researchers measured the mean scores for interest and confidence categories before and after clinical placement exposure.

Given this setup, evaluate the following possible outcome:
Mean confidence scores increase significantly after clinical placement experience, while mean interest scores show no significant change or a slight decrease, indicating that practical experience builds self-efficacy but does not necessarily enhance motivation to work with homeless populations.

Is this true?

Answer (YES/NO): NO